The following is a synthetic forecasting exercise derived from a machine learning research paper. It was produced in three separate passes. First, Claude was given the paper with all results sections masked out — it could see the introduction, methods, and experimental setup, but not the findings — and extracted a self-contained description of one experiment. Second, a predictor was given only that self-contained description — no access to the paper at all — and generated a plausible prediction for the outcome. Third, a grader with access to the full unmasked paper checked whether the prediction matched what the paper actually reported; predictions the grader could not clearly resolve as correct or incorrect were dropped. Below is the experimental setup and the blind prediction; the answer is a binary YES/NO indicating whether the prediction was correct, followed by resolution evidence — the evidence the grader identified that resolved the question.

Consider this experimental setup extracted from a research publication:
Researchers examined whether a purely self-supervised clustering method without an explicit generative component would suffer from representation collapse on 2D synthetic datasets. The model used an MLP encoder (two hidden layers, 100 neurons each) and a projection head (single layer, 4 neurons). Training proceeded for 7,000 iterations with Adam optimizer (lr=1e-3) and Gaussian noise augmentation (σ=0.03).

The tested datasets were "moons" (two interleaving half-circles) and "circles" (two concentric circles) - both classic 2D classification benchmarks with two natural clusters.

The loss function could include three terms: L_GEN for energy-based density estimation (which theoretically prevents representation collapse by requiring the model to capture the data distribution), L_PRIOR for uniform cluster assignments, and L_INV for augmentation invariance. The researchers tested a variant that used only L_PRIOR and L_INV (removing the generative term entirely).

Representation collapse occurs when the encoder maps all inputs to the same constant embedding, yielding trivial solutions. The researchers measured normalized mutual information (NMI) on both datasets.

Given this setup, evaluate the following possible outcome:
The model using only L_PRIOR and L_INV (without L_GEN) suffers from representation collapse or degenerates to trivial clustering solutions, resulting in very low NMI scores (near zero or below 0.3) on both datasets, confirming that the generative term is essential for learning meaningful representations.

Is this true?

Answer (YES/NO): NO